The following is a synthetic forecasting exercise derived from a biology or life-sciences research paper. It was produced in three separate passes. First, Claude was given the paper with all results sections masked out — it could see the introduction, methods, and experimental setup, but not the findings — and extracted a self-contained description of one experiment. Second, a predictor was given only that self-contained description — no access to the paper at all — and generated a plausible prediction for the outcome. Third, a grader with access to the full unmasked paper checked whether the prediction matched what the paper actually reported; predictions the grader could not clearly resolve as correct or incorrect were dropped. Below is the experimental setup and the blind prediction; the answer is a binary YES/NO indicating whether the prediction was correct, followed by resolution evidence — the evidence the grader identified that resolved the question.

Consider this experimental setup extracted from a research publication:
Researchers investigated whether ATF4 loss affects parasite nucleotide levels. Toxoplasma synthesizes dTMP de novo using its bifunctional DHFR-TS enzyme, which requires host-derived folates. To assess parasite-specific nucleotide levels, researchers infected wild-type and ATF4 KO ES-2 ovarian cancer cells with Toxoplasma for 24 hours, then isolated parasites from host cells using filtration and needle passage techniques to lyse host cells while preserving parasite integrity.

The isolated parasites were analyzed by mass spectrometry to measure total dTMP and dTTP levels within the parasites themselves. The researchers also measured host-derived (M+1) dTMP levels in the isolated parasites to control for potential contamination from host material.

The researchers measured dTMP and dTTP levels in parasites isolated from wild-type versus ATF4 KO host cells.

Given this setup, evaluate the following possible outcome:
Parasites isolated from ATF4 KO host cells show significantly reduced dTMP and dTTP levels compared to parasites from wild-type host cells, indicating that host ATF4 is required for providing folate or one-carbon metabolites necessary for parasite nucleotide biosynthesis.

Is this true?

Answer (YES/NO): NO